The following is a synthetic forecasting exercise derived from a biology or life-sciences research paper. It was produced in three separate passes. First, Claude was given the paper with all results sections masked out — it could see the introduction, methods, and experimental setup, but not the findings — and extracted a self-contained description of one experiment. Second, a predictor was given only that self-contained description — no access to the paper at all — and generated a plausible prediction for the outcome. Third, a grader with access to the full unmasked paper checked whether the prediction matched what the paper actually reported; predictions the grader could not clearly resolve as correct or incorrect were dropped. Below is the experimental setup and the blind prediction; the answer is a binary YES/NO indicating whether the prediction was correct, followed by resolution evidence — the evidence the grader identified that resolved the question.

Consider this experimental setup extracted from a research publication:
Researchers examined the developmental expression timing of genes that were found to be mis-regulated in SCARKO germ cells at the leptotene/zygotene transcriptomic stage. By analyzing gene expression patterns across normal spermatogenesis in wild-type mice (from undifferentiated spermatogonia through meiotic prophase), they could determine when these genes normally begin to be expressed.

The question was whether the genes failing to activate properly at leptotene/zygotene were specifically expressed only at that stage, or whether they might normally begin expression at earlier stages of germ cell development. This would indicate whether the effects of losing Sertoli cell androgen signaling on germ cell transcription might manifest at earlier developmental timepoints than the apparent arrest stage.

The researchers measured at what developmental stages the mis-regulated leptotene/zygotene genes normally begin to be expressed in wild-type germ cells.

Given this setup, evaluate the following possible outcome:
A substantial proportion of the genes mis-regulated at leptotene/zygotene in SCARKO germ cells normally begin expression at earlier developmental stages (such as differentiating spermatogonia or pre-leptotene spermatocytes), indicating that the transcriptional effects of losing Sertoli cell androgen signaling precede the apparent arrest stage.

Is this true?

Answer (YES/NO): YES